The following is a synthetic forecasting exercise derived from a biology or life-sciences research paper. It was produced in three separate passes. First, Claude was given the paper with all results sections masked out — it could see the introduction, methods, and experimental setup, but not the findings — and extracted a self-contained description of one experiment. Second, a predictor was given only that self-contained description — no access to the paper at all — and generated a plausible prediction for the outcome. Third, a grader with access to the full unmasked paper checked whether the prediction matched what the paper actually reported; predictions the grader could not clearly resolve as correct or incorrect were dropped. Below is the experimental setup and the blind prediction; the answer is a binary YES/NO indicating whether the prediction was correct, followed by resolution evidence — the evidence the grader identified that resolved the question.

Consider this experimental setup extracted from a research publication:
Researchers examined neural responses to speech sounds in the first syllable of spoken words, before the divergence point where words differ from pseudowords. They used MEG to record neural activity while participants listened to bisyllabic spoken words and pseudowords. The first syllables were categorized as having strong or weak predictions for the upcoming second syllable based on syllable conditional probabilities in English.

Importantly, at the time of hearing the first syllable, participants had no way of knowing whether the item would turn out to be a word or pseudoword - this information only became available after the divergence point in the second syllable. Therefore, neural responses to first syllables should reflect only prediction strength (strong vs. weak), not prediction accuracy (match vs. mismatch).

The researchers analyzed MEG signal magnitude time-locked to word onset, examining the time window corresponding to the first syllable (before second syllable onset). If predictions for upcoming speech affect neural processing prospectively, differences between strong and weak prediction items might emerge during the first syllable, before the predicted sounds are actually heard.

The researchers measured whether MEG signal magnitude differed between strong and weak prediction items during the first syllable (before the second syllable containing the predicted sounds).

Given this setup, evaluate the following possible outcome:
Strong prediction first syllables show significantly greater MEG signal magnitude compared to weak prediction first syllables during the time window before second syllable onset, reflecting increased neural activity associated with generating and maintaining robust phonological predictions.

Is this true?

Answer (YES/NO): NO